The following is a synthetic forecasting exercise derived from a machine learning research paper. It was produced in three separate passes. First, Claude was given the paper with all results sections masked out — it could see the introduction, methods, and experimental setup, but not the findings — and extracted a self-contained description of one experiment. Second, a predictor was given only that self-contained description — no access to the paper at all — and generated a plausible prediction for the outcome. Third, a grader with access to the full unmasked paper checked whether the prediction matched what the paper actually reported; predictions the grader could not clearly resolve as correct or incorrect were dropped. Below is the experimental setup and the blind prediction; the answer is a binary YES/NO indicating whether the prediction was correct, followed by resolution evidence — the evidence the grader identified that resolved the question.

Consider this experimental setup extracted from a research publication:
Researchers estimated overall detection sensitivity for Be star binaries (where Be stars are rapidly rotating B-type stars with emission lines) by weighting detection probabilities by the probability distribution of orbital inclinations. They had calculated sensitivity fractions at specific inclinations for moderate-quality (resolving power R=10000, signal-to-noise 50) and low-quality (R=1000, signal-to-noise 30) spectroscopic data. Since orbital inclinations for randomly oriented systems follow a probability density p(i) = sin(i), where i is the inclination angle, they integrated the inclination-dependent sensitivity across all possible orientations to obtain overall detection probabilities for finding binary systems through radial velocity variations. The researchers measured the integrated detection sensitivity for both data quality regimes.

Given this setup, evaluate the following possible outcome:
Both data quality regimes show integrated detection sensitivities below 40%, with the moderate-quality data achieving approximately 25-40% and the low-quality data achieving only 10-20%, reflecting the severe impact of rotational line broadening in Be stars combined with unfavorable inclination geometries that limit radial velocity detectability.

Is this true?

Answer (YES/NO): NO